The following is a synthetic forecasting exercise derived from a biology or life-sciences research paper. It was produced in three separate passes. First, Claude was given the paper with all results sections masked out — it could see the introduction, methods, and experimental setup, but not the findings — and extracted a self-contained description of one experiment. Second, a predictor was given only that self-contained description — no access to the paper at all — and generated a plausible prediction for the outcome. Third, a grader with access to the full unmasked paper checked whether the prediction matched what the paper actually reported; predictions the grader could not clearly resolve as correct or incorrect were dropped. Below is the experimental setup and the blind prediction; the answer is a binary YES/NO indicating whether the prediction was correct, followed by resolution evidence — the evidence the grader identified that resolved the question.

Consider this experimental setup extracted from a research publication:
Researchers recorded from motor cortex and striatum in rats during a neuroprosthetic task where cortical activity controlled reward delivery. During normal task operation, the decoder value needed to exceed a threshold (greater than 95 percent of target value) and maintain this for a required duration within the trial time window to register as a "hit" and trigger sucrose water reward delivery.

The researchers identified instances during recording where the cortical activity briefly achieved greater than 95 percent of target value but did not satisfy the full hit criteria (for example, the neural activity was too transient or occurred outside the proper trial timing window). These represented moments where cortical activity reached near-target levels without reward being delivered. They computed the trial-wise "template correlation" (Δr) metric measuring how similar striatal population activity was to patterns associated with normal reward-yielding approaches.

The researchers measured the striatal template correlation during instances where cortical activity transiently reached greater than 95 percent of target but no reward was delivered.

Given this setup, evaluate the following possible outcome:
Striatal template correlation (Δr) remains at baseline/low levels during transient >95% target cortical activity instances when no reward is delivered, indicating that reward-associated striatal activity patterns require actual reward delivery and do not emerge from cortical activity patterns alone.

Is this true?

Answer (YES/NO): NO